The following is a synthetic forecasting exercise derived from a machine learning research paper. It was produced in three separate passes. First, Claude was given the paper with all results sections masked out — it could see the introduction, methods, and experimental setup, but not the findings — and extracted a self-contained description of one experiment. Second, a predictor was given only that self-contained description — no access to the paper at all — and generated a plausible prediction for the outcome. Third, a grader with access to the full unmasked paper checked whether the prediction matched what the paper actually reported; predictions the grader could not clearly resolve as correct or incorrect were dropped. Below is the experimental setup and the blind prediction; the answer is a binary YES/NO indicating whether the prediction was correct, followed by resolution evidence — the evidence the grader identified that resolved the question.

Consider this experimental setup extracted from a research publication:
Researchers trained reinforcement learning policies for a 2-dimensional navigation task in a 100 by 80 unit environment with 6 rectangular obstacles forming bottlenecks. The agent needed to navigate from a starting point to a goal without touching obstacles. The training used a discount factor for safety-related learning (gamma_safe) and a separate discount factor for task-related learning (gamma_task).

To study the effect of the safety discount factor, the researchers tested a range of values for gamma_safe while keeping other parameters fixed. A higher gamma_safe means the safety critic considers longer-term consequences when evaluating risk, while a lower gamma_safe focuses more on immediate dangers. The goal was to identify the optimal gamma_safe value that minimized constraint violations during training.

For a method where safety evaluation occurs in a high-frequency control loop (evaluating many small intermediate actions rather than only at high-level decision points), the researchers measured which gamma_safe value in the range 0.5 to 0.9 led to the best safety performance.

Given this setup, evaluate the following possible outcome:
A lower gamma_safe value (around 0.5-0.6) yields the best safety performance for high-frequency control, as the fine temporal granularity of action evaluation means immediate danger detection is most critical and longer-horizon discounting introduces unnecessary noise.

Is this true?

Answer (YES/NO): NO